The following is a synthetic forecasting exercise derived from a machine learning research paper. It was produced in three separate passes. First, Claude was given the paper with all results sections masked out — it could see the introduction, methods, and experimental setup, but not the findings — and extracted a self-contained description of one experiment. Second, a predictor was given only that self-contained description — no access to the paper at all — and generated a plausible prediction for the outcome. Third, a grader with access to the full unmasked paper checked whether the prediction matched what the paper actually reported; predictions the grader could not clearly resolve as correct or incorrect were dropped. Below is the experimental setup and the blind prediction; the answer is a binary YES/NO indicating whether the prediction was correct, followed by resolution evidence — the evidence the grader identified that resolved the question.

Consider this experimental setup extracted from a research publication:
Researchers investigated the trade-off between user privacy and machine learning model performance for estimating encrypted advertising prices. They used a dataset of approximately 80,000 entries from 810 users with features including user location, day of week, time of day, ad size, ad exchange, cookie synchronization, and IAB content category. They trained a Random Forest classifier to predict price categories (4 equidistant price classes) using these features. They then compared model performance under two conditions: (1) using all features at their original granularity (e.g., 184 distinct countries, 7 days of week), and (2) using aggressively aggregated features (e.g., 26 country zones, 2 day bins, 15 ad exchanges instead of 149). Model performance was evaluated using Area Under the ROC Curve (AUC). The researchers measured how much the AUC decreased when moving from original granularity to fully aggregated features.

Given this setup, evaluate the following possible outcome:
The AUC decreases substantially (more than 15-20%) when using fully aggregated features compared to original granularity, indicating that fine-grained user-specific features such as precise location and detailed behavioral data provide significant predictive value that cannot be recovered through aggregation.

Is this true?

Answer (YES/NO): NO